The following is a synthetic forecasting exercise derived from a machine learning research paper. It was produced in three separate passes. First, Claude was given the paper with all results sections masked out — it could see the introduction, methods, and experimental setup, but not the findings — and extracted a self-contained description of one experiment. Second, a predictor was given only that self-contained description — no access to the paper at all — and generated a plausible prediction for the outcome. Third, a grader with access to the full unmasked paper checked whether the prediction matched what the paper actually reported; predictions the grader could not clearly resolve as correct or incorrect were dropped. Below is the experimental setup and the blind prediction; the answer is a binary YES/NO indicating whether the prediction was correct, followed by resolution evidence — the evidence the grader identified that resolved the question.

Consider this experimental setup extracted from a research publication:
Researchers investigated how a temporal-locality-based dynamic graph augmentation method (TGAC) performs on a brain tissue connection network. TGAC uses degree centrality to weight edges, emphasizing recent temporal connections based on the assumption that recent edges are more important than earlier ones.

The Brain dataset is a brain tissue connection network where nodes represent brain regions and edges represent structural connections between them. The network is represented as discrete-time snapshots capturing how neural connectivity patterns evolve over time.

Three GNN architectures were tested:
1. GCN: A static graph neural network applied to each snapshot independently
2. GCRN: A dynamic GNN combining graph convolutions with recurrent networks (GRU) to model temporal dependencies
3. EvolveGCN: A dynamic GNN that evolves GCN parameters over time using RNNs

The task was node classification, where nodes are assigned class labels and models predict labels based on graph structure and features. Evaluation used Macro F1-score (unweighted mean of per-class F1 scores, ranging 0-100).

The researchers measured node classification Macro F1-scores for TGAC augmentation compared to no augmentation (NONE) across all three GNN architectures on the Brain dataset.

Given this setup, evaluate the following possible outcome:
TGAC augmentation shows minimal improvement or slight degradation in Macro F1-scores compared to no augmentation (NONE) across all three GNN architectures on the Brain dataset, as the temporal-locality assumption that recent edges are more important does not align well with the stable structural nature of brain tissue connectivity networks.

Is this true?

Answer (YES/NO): NO